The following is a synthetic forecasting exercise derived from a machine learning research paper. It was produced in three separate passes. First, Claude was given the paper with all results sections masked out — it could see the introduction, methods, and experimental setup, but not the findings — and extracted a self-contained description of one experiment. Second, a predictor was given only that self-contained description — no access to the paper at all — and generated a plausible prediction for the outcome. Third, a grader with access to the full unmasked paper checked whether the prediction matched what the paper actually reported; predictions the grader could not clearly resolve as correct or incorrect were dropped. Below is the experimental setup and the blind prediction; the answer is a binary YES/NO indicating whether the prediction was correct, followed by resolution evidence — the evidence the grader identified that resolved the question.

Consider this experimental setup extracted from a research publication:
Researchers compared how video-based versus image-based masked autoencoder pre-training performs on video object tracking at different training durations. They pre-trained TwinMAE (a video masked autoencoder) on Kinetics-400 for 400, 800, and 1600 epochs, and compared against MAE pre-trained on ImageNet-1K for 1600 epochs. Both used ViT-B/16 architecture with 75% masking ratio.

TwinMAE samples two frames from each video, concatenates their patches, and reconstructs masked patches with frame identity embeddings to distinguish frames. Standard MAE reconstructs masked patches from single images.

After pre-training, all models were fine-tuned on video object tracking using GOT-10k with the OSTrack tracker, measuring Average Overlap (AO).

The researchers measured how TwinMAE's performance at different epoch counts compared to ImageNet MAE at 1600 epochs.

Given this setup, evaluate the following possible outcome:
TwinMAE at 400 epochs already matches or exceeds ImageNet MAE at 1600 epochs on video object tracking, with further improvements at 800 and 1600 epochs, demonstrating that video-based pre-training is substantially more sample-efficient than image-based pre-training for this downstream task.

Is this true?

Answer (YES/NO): NO